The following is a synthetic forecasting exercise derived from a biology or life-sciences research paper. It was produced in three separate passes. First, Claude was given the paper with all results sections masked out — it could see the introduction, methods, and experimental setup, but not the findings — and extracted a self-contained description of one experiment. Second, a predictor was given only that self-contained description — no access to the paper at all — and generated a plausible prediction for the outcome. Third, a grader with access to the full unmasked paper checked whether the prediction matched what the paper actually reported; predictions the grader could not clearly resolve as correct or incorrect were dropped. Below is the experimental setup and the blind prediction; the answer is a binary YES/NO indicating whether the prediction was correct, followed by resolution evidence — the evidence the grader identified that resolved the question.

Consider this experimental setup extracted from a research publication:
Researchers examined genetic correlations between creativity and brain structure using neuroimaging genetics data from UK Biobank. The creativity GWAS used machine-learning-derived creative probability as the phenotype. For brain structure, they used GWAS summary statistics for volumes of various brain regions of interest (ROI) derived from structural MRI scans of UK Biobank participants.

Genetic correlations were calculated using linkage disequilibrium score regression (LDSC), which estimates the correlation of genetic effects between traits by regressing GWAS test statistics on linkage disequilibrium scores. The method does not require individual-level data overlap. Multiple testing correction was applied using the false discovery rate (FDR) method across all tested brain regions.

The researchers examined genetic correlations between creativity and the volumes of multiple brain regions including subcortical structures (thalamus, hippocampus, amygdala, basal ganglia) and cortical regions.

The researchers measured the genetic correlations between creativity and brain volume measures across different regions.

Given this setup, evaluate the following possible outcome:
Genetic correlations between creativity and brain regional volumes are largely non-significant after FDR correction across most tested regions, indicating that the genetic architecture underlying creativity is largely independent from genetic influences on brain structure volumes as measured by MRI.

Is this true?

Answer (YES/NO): YES